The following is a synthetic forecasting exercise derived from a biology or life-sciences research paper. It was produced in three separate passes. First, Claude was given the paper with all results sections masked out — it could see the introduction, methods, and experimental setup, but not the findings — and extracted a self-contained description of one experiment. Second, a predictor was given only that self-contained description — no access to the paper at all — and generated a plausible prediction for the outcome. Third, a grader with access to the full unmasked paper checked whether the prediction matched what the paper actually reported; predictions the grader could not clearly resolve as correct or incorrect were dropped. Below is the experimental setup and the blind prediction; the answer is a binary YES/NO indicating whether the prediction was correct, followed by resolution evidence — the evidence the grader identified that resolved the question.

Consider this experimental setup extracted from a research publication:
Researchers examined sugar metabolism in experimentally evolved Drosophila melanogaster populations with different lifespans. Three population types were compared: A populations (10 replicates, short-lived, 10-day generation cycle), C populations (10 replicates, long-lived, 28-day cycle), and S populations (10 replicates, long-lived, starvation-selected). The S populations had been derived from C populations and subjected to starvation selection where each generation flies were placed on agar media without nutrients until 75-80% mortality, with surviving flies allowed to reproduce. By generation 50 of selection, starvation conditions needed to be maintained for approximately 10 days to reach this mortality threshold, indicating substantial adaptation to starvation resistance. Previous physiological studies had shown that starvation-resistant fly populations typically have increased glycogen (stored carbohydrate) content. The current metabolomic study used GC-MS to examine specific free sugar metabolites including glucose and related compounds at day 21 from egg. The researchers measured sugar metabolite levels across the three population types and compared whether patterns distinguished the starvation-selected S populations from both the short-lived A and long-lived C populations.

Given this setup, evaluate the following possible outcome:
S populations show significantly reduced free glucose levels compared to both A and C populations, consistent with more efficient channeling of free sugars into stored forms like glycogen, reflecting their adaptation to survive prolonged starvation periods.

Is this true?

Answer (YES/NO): NO